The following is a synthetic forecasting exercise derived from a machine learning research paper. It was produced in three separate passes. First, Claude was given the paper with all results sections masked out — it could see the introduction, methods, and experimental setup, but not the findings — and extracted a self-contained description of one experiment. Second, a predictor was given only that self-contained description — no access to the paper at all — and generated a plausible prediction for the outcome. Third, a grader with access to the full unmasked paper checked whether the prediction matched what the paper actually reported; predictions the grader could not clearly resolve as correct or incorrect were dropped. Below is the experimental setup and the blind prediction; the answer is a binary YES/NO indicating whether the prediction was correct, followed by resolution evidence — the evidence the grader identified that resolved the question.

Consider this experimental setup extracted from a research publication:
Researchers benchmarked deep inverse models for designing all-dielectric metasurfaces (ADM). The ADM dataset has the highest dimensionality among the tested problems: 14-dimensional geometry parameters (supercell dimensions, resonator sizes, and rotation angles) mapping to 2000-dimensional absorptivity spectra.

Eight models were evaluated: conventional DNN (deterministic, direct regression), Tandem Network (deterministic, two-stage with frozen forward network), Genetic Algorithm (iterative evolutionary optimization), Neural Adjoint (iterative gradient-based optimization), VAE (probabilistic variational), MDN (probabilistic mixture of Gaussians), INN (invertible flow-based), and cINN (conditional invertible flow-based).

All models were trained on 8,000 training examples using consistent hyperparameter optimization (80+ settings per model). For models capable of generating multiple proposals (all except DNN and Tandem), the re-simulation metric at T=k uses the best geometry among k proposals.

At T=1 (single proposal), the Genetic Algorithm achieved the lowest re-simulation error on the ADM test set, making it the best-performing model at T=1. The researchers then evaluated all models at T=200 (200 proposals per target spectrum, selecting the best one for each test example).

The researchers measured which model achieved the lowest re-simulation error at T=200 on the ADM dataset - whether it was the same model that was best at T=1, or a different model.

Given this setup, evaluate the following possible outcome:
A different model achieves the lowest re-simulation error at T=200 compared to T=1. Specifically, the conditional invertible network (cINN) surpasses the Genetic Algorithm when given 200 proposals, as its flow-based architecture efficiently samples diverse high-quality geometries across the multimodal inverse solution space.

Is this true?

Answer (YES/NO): NO